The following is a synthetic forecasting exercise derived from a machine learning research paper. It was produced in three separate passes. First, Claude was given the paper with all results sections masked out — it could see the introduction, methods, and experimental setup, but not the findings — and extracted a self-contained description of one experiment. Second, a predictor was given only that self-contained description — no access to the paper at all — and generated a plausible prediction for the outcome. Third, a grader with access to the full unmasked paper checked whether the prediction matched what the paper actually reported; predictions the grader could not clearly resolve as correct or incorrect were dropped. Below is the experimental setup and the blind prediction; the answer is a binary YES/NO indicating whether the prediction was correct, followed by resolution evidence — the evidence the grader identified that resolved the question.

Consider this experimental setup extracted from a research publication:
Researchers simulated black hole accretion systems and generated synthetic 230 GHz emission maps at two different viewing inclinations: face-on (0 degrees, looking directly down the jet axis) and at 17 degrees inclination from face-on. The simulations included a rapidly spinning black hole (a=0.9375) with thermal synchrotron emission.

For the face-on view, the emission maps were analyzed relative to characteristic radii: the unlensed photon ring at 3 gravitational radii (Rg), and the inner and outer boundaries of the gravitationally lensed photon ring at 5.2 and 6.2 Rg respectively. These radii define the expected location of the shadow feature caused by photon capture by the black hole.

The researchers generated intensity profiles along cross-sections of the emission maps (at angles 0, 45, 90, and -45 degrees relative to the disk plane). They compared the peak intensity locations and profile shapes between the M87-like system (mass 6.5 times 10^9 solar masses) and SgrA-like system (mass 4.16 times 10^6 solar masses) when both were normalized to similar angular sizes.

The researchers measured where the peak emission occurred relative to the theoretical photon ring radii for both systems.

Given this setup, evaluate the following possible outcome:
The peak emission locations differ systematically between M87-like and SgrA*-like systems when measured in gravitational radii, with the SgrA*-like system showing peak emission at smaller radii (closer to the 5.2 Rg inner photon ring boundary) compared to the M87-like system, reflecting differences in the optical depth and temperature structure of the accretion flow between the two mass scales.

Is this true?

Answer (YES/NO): NO